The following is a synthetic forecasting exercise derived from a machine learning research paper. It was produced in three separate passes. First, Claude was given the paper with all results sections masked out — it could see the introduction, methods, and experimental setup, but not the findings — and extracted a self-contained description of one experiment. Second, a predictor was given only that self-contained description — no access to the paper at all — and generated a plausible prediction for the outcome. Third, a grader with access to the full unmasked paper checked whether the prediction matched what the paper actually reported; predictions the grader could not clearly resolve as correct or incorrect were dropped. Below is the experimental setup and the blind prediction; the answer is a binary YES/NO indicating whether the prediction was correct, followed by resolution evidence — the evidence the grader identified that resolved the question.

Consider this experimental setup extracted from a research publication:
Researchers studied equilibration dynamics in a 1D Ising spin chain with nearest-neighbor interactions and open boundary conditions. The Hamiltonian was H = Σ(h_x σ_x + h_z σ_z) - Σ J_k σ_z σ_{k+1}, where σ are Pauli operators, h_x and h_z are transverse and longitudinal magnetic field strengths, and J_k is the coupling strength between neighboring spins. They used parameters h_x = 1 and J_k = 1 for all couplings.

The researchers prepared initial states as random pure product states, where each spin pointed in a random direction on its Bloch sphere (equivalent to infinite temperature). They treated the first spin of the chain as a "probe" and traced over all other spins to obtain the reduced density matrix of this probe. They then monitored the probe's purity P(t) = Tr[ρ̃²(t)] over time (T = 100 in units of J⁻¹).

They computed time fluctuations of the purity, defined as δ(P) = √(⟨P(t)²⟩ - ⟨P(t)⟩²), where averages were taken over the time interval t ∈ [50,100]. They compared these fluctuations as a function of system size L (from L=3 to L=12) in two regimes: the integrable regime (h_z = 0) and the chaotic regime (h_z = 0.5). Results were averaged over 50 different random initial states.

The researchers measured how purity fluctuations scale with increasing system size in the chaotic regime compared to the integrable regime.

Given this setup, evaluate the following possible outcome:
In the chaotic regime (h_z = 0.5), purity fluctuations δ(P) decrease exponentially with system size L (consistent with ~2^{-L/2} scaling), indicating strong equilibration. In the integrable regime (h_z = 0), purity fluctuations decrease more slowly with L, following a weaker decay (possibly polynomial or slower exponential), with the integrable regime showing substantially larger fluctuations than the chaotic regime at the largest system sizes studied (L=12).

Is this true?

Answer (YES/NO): YES